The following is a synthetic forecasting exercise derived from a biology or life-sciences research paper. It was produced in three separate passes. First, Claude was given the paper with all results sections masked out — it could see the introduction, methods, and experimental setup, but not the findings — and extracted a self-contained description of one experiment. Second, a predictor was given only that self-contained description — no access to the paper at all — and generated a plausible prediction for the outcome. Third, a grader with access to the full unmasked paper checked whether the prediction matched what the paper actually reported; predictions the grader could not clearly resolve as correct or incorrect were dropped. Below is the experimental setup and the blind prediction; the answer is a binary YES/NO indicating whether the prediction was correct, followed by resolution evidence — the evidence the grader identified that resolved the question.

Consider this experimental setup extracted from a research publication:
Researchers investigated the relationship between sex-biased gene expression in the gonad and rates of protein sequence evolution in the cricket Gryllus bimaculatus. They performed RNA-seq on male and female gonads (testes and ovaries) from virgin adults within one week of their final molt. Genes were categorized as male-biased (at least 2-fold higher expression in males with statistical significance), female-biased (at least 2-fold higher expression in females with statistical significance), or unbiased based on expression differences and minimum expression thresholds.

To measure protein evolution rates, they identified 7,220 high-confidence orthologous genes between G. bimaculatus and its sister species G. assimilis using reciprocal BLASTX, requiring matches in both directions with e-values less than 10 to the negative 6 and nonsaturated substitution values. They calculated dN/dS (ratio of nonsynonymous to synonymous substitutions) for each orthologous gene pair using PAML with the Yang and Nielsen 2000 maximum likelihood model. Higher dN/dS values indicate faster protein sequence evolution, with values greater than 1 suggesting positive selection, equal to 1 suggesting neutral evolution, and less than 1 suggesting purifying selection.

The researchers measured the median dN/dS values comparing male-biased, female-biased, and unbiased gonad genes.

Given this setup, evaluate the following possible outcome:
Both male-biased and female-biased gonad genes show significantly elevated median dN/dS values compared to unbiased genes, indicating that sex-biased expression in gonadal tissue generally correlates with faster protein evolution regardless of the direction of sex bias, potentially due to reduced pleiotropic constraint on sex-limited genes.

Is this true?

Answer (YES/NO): NO